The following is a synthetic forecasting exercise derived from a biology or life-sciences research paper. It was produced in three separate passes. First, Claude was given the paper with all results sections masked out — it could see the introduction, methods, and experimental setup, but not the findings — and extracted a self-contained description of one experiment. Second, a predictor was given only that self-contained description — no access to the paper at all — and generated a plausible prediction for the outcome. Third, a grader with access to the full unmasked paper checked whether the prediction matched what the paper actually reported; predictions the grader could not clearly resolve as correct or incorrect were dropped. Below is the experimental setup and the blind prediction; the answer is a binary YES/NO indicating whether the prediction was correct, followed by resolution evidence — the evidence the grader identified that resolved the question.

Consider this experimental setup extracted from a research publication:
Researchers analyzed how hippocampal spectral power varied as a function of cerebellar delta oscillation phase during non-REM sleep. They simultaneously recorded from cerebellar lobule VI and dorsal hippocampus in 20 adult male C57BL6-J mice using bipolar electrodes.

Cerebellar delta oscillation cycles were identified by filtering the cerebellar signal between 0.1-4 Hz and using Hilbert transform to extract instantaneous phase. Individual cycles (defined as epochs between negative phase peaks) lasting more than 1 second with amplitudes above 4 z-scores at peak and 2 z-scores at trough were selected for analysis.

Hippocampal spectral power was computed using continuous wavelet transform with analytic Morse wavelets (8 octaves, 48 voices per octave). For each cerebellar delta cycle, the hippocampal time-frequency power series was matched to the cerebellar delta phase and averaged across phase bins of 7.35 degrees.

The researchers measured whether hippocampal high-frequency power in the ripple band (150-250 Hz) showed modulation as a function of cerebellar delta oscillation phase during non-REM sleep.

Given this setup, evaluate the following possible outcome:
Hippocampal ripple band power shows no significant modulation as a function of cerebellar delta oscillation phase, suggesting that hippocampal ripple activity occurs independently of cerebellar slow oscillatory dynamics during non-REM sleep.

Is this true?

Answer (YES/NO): NO